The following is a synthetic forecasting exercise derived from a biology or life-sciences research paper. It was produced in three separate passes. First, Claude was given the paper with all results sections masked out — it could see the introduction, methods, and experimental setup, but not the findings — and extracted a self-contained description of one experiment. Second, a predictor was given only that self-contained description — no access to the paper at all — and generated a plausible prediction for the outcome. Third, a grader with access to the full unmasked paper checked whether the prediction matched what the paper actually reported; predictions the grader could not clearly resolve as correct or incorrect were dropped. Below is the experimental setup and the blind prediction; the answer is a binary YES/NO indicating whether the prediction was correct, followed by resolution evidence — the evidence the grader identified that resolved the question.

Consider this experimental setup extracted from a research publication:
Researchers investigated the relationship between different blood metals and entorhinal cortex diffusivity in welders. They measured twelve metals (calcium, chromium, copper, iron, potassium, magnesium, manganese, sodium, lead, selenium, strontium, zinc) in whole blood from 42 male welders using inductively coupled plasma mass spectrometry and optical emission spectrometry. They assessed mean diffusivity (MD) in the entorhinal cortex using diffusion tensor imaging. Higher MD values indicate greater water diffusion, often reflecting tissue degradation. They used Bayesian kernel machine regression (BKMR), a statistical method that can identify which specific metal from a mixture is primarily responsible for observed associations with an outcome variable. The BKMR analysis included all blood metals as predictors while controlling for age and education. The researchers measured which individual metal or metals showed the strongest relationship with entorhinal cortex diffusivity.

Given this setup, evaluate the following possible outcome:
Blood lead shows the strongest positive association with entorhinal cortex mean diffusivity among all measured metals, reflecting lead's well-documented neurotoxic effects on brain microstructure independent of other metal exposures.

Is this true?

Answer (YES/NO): NO